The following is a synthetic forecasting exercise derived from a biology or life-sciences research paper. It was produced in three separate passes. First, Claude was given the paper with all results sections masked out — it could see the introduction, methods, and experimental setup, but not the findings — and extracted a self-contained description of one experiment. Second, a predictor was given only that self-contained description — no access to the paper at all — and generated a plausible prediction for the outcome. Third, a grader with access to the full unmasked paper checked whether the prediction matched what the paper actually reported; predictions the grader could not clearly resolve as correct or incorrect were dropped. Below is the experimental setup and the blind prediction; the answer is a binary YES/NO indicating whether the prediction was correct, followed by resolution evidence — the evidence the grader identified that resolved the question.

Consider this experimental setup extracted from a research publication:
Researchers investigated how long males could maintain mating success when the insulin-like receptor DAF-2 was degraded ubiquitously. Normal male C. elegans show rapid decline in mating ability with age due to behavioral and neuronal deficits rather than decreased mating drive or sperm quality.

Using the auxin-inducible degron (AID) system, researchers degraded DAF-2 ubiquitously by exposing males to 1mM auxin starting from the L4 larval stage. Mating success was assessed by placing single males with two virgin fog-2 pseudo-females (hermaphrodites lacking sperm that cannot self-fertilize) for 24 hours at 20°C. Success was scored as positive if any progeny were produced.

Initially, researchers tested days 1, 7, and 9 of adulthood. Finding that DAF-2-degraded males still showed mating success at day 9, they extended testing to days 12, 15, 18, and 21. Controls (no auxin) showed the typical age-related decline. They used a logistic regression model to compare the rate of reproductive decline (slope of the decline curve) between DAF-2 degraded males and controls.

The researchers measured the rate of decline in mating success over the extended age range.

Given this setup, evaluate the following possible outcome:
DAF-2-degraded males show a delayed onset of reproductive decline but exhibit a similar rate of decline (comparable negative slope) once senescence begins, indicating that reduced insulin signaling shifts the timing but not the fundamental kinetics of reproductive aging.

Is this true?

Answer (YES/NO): NO